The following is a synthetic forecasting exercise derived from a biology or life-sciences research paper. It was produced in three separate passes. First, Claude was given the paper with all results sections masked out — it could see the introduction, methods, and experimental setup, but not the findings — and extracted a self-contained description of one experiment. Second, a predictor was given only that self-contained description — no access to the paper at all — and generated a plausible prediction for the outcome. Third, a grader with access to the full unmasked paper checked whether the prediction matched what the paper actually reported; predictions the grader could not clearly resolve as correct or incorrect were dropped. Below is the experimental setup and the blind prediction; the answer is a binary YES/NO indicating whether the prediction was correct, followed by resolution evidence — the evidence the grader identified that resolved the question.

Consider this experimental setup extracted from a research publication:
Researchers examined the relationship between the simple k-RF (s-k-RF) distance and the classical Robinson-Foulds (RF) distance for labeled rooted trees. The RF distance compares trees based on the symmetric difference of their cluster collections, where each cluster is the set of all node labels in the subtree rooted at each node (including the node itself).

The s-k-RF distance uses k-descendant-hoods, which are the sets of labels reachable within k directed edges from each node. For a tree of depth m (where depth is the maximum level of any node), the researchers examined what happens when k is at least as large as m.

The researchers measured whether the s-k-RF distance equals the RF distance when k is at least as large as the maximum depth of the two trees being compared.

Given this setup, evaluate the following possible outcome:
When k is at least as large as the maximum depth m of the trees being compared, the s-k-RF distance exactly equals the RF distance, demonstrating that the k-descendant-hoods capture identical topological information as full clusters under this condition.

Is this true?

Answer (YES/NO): YES